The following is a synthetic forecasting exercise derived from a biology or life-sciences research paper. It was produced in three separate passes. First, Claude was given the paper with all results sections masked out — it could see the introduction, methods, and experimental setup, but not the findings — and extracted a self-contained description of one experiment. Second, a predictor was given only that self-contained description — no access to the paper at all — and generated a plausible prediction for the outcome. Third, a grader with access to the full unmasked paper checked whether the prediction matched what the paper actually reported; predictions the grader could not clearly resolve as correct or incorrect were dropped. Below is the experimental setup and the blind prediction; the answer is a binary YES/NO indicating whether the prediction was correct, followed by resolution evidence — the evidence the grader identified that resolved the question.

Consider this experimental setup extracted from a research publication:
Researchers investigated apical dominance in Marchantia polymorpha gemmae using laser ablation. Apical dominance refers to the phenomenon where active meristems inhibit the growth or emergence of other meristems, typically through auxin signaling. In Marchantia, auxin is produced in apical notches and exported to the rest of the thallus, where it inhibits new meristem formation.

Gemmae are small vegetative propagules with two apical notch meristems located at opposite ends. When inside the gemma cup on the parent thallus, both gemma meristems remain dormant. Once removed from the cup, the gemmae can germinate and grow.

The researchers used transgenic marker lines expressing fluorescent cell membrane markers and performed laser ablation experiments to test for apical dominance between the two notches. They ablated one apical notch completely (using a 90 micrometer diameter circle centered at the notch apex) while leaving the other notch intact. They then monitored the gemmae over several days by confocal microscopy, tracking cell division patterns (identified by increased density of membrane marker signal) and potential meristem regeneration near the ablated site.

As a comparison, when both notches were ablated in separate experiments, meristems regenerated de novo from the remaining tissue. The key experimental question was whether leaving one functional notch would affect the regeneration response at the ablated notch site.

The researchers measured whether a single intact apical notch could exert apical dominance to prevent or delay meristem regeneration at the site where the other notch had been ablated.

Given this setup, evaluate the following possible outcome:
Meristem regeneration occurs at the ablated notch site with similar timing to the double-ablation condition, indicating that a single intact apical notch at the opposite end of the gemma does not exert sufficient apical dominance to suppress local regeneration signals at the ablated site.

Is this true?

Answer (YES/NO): NO